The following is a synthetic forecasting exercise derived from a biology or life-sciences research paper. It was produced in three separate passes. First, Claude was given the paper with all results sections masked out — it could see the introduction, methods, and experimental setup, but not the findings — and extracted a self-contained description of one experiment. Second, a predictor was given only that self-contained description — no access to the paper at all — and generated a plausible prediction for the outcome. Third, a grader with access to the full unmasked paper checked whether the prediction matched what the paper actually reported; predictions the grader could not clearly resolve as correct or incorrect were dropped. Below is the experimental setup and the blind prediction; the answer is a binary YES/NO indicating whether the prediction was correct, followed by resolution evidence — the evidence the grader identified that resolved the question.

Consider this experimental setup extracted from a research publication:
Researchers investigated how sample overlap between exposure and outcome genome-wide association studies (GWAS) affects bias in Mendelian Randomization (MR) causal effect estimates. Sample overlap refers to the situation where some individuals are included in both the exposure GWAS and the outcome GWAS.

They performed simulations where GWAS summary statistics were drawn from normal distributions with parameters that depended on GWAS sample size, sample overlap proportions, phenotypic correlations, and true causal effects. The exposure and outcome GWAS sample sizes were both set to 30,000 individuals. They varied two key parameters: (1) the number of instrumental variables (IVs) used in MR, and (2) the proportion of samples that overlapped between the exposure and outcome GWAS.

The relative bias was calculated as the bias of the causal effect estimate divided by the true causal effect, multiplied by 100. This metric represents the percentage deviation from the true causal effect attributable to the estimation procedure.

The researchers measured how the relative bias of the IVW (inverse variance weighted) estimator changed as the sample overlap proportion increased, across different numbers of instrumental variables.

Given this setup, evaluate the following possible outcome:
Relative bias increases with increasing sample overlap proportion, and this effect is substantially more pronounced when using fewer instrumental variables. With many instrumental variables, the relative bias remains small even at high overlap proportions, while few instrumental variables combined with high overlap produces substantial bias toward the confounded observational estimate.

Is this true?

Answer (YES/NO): NO